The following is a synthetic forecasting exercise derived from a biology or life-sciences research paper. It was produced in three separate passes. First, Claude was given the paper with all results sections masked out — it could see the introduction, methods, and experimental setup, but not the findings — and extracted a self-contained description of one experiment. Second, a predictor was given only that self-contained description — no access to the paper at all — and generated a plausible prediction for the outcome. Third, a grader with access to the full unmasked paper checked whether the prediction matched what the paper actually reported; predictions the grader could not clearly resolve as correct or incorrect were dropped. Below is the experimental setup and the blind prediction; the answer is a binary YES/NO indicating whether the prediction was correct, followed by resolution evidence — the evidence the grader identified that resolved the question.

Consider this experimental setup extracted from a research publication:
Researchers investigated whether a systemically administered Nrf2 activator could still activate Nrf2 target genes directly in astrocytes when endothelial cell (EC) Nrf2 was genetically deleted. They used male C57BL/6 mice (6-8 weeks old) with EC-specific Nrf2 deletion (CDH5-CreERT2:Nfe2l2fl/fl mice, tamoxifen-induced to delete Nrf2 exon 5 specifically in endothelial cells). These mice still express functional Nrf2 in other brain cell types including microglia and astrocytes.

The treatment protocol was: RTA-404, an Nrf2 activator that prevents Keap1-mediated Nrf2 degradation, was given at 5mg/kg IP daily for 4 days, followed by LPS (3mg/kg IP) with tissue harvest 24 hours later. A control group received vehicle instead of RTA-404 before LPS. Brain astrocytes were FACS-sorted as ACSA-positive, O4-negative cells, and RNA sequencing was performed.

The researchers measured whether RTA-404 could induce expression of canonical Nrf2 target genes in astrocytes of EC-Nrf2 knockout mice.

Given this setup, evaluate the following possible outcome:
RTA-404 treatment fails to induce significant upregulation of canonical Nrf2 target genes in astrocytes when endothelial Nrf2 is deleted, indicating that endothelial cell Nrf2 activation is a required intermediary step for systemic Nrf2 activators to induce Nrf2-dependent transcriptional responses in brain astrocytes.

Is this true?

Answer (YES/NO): YES